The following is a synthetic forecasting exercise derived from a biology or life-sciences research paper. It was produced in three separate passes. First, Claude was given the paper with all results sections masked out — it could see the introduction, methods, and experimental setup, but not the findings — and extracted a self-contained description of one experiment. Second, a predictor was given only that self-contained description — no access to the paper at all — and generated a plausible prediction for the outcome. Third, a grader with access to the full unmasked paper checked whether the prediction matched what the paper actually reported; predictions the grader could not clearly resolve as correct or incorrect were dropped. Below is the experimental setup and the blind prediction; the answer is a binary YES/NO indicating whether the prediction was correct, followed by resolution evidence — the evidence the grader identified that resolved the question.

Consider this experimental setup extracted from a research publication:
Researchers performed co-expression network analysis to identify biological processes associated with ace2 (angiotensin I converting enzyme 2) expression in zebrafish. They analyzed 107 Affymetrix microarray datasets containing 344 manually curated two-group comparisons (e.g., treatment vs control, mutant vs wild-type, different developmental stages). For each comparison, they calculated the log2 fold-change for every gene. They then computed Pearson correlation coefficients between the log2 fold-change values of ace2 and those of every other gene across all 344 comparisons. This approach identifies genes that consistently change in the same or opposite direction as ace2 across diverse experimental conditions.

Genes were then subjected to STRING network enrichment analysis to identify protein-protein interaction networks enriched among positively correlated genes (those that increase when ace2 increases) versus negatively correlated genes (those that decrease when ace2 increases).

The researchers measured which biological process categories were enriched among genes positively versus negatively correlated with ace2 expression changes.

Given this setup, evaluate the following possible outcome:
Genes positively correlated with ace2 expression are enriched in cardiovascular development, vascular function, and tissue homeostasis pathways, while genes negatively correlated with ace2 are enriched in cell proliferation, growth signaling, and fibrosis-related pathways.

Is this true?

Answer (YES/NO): NO